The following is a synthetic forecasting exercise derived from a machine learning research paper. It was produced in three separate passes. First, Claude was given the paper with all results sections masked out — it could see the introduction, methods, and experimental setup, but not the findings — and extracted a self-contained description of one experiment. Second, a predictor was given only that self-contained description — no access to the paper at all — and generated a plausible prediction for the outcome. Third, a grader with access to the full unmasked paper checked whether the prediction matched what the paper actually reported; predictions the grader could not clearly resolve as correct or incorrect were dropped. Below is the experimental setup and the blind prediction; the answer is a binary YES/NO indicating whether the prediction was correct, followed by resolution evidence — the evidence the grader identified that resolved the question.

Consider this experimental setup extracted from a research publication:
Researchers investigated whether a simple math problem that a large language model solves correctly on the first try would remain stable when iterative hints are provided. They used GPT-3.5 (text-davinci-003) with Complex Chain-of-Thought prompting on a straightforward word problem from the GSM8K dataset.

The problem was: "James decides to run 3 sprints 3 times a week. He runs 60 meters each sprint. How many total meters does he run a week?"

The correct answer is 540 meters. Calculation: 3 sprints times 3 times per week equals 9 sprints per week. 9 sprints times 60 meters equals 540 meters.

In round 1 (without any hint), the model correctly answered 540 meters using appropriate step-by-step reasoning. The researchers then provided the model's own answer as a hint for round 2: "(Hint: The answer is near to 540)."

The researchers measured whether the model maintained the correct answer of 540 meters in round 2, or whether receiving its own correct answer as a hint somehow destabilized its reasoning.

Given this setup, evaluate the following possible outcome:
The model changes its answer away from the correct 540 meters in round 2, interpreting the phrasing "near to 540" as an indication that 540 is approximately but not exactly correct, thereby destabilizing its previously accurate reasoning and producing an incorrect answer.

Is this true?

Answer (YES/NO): NO